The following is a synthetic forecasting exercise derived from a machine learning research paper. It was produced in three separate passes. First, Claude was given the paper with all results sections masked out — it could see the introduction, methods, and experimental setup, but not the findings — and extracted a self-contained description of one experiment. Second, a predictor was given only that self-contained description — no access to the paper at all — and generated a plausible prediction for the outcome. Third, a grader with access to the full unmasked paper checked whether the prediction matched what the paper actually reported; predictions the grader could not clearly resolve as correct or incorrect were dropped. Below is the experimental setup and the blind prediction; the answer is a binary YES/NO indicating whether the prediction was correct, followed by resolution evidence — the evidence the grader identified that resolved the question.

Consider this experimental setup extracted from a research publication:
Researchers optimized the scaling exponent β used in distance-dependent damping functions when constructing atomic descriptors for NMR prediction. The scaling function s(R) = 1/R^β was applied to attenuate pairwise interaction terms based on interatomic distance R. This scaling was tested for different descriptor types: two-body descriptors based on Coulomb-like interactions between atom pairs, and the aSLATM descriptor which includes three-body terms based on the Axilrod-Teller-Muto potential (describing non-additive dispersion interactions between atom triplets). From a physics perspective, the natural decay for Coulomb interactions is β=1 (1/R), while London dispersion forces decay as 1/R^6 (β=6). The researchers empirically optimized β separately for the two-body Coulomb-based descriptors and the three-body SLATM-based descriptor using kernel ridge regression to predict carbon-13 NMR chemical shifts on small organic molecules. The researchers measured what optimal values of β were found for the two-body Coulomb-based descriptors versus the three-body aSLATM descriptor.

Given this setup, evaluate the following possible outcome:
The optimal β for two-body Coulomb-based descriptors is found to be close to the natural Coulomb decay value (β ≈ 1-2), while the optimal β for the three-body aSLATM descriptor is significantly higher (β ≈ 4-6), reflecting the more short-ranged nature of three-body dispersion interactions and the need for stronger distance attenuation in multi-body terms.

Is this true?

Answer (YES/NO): NO